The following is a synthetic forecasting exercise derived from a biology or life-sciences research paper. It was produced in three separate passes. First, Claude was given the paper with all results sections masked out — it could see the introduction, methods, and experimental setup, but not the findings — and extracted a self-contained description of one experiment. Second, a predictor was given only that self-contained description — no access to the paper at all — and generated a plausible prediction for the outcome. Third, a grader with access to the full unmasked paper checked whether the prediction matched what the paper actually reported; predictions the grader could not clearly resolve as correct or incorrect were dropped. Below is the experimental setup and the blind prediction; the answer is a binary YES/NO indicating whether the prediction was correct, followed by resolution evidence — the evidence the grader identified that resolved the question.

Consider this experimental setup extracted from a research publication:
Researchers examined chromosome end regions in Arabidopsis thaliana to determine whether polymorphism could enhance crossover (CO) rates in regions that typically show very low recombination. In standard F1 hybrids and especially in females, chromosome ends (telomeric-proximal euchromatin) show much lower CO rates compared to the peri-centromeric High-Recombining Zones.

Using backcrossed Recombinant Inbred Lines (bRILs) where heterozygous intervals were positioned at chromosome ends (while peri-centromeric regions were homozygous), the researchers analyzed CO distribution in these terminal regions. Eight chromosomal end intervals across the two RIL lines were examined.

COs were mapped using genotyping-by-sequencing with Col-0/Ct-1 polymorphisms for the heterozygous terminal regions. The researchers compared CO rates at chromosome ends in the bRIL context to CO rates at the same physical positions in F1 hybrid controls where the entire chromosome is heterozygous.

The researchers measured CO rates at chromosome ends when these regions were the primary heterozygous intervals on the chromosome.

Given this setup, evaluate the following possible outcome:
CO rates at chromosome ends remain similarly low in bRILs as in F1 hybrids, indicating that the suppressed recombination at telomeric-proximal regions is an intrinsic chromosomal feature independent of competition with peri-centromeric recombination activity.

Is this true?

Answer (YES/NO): NO